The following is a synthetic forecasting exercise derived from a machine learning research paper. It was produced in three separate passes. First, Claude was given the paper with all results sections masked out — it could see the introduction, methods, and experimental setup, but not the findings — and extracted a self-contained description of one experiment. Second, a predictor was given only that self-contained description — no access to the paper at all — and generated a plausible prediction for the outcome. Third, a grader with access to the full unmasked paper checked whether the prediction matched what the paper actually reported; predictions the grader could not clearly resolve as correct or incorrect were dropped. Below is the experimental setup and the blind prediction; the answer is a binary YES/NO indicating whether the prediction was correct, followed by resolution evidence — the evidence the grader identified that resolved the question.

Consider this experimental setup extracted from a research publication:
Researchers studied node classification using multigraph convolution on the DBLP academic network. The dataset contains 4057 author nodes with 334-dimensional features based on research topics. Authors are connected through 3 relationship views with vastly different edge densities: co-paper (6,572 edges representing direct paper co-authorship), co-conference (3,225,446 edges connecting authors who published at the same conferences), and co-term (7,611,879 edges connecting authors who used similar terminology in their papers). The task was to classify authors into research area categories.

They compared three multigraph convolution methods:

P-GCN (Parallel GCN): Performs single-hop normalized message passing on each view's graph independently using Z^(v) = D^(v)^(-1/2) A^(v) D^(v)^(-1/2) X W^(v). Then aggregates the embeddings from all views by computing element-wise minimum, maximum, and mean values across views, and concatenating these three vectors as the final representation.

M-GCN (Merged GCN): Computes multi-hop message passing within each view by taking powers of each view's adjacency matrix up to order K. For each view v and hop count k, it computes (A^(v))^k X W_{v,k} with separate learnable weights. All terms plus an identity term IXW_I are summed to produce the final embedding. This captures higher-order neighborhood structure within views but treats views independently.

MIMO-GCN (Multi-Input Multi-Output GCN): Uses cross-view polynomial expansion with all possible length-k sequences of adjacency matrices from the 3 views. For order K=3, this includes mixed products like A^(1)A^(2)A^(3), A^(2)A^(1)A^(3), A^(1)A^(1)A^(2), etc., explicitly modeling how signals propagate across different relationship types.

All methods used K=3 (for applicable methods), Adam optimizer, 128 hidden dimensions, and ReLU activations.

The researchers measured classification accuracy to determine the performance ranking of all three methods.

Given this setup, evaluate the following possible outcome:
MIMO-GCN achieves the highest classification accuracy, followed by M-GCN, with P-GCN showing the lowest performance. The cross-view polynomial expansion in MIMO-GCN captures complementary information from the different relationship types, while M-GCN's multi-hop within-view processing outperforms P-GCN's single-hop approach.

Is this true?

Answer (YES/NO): NO